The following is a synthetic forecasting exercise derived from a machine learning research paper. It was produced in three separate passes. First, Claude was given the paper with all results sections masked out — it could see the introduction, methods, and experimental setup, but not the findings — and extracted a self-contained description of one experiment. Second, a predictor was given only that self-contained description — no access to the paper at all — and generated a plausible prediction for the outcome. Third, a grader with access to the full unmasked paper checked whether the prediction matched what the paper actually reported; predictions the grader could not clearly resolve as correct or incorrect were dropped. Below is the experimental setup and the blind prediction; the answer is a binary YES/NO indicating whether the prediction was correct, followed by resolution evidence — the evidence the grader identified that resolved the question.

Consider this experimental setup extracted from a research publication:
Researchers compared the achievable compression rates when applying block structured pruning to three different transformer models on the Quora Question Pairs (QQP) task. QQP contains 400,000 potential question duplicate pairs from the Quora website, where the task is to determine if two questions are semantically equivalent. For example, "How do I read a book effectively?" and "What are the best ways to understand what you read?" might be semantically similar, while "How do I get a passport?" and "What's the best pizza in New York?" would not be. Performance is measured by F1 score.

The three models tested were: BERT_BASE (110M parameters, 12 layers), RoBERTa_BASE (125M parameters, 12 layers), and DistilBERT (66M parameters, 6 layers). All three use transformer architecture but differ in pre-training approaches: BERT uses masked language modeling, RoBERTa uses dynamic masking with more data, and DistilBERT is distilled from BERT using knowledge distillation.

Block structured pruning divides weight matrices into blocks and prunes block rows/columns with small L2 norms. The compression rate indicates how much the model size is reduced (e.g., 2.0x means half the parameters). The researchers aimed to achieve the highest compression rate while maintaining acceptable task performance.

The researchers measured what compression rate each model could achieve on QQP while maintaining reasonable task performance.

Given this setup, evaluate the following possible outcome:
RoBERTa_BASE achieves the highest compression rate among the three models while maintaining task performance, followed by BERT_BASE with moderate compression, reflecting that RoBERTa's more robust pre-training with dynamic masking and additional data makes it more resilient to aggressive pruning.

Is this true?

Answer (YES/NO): NO